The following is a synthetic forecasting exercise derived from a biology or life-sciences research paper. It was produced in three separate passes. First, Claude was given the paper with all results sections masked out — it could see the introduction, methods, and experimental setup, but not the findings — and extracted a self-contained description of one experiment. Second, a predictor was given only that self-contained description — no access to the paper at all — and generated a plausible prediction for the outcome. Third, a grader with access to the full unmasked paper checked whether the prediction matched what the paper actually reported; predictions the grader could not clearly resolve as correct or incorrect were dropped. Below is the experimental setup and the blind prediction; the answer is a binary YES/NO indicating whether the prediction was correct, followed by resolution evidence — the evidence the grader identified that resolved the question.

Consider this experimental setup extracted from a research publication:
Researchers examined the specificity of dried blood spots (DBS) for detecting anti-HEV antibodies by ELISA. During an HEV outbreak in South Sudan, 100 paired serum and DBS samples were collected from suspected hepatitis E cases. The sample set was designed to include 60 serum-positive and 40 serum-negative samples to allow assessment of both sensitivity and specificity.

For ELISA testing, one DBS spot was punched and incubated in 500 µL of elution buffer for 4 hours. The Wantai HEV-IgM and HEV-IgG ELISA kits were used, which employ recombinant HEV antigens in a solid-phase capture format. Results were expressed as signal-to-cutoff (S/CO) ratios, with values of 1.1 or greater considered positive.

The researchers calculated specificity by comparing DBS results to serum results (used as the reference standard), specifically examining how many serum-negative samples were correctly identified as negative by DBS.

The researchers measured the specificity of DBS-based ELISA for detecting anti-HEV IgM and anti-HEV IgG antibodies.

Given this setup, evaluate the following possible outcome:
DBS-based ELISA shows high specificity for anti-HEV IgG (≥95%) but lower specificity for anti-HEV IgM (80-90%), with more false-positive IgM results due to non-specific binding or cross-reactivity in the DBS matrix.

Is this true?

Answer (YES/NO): NO